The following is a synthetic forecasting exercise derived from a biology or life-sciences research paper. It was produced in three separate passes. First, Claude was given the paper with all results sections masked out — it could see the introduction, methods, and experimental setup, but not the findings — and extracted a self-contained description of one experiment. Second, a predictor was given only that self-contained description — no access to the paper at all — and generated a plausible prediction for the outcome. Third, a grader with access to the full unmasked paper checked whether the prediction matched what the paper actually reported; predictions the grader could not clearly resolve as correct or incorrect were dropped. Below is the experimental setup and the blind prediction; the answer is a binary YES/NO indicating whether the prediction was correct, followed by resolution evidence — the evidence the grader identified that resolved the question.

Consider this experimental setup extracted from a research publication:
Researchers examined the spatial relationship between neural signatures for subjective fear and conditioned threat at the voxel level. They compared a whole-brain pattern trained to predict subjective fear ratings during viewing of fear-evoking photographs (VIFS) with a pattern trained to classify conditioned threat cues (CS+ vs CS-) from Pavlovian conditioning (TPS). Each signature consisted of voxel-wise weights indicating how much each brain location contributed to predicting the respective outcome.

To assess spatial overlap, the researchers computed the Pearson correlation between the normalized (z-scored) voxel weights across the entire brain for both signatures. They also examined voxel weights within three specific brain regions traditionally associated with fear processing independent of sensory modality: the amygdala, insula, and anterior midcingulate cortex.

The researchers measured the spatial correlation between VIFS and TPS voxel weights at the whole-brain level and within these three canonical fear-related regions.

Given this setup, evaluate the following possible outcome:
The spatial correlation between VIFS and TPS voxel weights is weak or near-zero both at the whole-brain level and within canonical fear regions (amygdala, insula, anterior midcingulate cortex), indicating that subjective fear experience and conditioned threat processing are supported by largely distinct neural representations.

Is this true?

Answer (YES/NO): YES